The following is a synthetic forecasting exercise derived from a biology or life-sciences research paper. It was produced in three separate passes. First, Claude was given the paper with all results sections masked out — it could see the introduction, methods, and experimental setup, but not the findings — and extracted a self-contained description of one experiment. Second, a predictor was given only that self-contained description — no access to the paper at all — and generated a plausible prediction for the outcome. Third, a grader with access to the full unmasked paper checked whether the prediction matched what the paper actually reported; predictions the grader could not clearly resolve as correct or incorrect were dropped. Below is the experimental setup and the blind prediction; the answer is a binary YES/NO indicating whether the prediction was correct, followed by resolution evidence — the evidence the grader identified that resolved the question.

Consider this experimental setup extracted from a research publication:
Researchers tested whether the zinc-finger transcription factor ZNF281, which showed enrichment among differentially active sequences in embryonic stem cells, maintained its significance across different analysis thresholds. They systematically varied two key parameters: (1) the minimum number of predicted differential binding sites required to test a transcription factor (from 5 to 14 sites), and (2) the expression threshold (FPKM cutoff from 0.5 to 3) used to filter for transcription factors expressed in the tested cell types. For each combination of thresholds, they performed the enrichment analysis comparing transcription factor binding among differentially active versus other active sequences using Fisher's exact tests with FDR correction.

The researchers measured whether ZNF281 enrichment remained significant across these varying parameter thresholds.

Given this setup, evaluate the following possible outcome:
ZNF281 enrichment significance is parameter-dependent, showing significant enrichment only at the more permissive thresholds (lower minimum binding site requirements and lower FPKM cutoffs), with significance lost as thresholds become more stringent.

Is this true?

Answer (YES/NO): NO